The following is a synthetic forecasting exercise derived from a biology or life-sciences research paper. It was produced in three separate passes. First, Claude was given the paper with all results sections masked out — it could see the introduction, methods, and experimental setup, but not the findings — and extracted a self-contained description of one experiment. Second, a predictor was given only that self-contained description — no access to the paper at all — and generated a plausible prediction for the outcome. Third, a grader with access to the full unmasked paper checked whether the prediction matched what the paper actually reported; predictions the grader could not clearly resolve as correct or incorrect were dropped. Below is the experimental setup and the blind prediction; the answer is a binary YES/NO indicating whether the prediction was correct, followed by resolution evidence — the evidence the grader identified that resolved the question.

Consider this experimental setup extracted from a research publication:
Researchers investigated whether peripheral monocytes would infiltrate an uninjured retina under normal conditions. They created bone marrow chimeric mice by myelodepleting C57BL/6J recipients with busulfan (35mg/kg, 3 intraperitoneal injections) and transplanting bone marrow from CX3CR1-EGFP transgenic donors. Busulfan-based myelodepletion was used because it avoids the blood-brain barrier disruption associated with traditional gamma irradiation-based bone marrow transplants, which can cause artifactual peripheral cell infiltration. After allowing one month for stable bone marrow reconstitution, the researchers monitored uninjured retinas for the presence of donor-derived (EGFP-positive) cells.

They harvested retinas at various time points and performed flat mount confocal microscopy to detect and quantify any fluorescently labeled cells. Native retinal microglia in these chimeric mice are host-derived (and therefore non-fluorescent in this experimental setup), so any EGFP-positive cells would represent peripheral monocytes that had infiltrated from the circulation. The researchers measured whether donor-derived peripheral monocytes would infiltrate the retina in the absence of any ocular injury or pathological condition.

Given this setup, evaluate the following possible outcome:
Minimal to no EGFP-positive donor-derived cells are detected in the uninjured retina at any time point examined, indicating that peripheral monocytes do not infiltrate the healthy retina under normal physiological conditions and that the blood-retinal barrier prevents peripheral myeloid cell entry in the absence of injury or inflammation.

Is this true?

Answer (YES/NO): YES